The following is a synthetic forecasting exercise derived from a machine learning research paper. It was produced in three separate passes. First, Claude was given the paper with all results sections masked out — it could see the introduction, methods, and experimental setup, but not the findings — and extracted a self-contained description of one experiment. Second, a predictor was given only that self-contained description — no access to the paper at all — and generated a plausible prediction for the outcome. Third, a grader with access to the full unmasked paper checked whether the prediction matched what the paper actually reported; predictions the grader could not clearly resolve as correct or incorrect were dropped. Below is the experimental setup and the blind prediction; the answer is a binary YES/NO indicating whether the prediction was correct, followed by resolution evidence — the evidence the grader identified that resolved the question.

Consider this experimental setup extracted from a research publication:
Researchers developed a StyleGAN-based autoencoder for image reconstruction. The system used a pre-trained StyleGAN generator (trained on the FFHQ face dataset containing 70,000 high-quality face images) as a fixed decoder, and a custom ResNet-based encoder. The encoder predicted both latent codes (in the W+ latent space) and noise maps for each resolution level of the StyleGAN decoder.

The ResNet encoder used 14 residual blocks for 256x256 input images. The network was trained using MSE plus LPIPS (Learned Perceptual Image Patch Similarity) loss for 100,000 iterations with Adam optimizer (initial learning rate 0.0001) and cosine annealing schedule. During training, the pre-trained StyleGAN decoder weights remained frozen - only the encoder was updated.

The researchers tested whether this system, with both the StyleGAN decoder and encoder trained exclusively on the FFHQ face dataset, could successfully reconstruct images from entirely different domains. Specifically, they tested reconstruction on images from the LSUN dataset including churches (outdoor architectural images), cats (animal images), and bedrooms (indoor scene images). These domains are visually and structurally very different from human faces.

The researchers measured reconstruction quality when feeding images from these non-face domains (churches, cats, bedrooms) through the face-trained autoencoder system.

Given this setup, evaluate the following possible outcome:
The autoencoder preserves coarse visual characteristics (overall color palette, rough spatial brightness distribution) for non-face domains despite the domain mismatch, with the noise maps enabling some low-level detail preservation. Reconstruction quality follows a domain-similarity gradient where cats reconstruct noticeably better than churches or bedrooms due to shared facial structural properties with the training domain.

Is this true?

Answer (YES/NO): NO